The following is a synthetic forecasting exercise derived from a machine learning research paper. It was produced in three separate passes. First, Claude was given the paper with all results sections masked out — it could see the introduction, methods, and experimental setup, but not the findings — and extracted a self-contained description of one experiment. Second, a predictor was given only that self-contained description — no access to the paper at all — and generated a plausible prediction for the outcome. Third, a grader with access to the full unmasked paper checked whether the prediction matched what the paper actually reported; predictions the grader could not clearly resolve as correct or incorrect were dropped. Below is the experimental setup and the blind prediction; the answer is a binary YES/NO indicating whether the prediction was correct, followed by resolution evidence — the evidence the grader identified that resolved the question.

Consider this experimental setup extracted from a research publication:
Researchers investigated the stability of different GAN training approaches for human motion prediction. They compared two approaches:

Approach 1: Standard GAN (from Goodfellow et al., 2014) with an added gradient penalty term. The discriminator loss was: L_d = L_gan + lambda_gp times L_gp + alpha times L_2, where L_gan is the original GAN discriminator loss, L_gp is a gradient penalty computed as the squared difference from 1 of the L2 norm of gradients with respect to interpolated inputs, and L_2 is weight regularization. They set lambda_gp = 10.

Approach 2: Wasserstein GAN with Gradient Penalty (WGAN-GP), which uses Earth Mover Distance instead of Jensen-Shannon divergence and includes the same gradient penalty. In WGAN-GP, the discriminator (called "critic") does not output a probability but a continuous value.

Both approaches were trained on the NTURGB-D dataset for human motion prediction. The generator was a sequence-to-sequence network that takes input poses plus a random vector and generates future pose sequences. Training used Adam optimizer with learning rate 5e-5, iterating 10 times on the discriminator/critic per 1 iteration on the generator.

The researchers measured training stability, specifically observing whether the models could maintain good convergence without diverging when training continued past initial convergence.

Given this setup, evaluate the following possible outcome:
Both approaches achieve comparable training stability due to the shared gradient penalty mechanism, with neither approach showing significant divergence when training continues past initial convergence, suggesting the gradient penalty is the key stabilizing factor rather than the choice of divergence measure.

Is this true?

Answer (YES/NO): NO